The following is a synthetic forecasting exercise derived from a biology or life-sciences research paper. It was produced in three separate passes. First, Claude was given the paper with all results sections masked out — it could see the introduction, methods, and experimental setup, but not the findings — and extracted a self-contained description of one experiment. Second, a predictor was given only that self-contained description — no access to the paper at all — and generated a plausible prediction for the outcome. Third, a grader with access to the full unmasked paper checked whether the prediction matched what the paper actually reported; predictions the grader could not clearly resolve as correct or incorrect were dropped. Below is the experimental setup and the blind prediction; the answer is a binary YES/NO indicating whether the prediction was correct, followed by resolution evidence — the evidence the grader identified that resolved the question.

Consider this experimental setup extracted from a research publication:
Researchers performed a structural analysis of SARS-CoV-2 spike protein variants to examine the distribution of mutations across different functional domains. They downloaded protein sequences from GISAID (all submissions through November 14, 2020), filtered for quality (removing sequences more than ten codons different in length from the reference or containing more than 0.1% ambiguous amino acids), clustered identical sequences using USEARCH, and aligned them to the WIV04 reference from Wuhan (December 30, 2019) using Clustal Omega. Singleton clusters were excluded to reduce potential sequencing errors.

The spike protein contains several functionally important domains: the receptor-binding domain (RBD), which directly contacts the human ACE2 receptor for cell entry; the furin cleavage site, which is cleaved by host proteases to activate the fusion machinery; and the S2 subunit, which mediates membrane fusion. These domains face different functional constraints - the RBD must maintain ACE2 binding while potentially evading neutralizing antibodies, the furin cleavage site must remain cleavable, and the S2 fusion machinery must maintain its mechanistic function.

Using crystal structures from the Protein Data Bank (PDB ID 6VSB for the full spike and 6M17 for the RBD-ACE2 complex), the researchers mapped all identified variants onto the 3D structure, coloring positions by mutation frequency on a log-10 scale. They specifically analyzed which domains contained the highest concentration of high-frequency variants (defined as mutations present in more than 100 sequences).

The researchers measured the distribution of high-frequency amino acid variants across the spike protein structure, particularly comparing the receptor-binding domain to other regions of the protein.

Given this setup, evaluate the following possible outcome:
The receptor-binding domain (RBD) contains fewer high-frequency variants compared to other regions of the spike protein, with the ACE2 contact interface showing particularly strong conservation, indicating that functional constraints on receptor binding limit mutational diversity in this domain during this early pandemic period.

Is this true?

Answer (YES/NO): NO